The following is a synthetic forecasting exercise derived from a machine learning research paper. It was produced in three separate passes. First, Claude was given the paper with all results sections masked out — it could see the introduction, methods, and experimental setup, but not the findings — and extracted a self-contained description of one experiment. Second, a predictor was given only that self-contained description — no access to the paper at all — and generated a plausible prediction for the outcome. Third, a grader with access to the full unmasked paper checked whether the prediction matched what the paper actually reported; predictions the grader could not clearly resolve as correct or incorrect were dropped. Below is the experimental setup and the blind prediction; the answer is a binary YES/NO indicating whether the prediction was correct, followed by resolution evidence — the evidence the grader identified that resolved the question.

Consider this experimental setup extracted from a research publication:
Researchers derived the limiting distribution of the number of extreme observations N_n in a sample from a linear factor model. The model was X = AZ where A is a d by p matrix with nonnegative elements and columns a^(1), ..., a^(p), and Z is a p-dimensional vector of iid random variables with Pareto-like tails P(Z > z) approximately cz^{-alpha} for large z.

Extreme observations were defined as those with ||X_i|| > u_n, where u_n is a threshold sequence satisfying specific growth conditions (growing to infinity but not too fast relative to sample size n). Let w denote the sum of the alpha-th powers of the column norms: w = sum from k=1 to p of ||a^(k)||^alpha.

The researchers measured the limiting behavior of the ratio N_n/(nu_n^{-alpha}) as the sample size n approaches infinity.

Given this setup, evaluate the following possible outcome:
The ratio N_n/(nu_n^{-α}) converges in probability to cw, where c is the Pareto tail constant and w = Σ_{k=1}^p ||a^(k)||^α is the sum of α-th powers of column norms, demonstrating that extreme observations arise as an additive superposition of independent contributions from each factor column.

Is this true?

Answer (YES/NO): YES